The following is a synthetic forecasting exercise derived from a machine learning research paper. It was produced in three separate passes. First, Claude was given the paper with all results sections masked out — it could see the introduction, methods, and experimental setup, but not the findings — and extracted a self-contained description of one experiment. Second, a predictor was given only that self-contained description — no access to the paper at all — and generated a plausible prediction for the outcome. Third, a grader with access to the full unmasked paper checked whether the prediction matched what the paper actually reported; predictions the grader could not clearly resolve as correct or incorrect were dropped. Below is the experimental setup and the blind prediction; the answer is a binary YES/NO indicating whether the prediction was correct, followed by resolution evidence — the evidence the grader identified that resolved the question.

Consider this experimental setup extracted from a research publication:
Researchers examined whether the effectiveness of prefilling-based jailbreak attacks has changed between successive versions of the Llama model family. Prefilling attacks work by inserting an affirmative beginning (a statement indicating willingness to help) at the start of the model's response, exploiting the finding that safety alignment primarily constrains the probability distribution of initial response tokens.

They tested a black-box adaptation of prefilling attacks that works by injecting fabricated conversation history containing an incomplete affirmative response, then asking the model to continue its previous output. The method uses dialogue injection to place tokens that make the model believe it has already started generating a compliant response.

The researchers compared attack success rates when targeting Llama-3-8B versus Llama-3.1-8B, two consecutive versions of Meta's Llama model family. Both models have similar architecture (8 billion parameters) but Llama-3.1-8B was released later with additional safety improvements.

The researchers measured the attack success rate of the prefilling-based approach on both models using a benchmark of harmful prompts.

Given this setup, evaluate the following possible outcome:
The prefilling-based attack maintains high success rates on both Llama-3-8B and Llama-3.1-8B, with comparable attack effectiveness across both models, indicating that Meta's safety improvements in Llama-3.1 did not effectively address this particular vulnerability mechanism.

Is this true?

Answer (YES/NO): NO